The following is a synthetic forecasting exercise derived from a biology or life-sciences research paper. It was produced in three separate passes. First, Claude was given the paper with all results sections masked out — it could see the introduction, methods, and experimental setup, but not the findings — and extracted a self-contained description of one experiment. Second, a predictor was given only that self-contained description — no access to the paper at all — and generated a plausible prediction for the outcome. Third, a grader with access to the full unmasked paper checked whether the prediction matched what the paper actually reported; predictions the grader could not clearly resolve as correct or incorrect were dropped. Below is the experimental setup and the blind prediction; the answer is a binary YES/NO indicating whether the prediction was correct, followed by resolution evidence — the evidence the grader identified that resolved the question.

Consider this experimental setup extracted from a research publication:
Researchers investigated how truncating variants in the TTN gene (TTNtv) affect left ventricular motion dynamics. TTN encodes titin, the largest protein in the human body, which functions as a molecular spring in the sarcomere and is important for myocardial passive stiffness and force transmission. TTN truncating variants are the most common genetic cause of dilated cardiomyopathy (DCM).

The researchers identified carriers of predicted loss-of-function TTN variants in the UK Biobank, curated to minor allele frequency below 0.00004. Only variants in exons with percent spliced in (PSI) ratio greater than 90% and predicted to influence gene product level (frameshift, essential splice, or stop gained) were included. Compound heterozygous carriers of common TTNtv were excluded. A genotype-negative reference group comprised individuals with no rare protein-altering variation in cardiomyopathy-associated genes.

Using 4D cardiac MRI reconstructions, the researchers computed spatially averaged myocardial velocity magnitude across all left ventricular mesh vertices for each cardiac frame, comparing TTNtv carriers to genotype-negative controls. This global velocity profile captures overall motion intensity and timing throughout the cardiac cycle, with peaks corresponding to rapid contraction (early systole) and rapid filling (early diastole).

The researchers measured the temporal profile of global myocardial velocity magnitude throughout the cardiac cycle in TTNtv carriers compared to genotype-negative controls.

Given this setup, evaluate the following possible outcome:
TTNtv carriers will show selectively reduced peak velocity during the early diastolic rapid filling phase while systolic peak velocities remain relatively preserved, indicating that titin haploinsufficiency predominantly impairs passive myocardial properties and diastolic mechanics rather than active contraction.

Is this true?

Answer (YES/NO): NO